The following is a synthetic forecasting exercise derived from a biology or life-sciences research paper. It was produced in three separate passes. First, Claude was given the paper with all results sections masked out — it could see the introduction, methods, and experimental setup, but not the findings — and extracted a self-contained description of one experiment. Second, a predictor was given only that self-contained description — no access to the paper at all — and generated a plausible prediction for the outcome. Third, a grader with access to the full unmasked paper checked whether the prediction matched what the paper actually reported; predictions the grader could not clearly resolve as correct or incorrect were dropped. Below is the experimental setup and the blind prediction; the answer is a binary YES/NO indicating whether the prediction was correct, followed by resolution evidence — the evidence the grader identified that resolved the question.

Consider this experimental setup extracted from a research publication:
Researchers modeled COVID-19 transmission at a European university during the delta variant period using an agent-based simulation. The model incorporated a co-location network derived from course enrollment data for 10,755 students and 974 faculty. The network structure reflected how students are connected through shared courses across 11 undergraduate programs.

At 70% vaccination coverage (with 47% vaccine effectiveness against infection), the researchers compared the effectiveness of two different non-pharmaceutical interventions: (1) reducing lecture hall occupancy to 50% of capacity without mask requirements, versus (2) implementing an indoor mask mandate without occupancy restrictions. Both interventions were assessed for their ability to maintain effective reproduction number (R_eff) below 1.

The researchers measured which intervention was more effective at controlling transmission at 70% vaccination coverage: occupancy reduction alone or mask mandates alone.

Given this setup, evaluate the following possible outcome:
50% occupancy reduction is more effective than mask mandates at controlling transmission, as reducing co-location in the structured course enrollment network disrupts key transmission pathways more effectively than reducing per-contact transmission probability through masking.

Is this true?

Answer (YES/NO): NO